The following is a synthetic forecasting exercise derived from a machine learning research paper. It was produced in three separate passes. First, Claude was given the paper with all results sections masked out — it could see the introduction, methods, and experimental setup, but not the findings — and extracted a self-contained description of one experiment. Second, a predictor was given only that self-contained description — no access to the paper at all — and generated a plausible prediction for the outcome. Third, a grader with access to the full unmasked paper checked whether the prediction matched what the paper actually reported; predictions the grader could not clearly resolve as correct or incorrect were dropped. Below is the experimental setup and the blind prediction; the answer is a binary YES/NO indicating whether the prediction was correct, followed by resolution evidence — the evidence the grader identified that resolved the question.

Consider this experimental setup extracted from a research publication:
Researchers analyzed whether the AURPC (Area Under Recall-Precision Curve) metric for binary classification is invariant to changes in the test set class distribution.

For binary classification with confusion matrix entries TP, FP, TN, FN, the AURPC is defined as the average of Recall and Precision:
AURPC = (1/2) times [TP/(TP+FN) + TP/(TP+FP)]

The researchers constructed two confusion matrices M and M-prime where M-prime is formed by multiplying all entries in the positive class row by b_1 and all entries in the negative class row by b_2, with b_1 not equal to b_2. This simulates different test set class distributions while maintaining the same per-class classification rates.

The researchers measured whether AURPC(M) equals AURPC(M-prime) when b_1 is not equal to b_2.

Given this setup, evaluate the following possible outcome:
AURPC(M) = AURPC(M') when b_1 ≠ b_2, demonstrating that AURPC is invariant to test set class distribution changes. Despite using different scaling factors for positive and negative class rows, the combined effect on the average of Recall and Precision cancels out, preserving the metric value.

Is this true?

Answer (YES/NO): NO